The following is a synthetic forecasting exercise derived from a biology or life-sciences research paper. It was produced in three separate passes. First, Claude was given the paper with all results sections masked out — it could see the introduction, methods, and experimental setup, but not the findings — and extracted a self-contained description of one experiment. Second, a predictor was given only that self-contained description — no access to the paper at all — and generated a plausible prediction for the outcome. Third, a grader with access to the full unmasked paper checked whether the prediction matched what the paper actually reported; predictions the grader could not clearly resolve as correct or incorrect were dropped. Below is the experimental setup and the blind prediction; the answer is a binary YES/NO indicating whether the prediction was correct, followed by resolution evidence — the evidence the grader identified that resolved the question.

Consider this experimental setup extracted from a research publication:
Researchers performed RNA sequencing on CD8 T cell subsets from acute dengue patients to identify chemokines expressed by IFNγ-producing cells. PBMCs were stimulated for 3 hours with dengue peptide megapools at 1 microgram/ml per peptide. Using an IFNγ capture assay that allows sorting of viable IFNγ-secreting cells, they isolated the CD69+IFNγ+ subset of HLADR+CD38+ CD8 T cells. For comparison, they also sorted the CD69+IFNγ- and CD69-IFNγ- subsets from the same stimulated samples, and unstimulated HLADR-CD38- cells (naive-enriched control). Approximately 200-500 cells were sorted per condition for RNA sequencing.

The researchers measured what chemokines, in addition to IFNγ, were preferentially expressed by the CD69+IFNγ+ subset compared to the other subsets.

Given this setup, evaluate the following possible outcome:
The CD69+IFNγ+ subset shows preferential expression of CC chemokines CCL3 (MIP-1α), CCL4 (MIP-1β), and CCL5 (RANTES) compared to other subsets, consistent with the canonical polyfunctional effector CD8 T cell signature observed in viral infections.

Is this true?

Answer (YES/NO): NO